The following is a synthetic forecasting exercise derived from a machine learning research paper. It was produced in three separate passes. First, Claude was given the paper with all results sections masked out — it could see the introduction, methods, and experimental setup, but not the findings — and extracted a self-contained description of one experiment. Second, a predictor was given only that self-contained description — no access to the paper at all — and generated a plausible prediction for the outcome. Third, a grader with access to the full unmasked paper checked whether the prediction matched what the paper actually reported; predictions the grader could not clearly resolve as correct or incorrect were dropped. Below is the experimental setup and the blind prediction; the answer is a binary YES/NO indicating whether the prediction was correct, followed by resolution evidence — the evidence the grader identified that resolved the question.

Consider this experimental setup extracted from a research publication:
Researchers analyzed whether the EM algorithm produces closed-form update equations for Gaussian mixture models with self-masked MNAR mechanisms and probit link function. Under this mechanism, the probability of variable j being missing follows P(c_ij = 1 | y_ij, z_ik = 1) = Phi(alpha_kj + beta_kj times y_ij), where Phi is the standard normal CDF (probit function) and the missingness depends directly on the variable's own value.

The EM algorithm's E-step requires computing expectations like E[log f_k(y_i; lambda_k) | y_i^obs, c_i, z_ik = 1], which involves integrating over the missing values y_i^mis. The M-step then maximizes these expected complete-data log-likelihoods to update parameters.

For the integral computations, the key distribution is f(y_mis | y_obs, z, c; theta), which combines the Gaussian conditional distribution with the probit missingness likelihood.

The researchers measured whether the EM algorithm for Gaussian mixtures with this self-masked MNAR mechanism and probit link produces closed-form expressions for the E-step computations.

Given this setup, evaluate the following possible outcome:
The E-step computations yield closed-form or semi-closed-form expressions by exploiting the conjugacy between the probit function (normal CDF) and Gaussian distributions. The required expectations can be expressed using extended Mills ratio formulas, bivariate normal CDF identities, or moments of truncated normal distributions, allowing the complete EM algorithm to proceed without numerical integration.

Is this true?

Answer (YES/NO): NO